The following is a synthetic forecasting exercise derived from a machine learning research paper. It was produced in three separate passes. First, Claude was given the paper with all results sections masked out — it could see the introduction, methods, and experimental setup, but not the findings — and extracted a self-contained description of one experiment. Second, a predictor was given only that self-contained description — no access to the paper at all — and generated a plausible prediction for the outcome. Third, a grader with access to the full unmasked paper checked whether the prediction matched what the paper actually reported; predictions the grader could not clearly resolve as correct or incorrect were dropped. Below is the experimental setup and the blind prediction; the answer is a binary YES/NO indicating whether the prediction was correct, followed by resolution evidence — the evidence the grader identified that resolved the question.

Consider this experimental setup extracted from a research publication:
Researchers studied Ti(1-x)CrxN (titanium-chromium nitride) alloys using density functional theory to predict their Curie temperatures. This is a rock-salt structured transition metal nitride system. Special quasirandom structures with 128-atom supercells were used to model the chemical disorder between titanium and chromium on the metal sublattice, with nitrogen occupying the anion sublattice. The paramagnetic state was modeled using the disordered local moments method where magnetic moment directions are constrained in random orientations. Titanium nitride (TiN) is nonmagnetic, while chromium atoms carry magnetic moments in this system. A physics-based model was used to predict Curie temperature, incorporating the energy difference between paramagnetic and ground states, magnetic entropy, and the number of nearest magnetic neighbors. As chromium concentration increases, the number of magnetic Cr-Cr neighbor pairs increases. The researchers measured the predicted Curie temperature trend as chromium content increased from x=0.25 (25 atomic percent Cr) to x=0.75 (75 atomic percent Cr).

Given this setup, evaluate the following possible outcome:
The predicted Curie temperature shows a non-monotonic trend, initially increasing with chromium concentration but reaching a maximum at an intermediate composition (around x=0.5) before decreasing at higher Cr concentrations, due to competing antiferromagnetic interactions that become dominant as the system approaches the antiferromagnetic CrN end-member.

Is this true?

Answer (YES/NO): NO